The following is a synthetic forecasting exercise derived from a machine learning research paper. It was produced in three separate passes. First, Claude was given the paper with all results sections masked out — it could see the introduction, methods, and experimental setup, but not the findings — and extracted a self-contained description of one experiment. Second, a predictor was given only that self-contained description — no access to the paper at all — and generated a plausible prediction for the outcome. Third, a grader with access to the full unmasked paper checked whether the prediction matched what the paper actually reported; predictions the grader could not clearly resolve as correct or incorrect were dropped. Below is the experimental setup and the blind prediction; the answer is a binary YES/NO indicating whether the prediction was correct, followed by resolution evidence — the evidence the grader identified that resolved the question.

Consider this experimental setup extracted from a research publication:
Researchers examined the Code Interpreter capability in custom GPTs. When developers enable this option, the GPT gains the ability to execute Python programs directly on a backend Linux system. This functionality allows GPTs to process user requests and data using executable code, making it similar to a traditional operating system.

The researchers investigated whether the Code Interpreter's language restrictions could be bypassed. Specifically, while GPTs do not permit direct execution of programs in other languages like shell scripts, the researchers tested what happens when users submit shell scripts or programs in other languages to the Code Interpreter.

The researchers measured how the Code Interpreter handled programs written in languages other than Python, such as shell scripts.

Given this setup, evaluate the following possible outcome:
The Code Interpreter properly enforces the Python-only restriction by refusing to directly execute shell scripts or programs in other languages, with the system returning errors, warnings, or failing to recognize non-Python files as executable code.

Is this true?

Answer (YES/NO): NO